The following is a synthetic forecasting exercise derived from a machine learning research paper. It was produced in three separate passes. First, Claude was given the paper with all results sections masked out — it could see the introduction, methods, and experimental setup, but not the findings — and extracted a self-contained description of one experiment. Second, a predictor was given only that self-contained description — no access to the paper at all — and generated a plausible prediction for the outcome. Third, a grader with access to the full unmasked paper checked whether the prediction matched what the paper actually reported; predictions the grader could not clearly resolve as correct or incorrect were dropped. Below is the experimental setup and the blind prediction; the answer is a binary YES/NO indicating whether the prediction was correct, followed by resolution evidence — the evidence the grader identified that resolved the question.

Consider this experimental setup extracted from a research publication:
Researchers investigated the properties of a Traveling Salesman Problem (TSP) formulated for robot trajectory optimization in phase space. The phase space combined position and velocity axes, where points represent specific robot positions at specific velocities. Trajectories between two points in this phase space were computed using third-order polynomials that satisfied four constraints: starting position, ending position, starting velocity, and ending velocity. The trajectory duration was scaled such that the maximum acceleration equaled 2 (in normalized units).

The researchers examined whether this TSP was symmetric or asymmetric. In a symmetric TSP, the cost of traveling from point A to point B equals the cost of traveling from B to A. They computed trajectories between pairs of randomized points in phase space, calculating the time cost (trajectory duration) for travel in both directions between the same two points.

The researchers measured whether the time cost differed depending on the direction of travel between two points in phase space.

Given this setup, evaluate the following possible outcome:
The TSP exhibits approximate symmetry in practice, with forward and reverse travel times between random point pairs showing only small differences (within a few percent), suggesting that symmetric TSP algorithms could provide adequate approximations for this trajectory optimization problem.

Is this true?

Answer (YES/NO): NO